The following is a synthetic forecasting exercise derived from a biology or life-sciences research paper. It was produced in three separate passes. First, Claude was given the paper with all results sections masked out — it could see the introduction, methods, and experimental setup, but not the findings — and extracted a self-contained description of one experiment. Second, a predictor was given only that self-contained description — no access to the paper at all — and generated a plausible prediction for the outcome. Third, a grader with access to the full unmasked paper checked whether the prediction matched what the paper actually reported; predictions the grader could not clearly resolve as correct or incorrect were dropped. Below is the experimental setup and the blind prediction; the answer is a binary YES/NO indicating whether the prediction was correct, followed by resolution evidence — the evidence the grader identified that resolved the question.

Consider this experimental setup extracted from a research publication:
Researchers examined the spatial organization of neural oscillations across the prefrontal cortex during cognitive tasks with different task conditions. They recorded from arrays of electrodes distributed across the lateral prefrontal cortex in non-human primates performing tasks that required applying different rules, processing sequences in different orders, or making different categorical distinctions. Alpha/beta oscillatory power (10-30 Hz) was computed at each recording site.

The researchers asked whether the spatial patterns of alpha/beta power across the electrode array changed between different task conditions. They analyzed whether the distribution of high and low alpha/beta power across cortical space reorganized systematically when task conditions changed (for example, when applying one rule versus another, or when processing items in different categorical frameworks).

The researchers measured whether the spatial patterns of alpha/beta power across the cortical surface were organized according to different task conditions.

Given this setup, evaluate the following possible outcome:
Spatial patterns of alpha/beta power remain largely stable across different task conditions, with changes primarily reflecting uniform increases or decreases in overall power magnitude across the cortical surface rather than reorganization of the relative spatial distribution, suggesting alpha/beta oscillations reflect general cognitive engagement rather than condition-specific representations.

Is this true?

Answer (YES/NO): NO